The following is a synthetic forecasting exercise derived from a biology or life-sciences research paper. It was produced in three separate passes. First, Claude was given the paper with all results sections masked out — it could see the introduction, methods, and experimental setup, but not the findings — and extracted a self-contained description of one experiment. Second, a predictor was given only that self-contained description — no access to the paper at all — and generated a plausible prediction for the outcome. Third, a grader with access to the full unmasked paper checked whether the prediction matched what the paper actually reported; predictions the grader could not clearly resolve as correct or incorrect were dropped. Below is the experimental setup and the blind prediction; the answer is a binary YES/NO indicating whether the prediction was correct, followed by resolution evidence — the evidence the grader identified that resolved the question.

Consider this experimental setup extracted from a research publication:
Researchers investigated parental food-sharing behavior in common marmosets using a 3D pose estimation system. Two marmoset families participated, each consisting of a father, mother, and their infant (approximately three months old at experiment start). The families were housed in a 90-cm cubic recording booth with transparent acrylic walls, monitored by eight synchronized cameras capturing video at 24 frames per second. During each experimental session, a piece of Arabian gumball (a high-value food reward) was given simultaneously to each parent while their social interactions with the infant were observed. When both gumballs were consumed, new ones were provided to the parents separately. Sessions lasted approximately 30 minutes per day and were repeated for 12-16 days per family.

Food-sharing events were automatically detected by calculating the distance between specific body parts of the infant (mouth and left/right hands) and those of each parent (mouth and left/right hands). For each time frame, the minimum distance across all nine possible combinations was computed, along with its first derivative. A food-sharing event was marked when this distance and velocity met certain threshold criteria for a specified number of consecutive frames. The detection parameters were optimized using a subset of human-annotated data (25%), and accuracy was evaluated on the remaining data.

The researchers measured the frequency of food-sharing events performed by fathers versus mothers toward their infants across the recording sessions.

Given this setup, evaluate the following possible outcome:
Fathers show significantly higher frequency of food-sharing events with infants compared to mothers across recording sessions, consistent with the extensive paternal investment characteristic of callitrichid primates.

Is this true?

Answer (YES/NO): YES